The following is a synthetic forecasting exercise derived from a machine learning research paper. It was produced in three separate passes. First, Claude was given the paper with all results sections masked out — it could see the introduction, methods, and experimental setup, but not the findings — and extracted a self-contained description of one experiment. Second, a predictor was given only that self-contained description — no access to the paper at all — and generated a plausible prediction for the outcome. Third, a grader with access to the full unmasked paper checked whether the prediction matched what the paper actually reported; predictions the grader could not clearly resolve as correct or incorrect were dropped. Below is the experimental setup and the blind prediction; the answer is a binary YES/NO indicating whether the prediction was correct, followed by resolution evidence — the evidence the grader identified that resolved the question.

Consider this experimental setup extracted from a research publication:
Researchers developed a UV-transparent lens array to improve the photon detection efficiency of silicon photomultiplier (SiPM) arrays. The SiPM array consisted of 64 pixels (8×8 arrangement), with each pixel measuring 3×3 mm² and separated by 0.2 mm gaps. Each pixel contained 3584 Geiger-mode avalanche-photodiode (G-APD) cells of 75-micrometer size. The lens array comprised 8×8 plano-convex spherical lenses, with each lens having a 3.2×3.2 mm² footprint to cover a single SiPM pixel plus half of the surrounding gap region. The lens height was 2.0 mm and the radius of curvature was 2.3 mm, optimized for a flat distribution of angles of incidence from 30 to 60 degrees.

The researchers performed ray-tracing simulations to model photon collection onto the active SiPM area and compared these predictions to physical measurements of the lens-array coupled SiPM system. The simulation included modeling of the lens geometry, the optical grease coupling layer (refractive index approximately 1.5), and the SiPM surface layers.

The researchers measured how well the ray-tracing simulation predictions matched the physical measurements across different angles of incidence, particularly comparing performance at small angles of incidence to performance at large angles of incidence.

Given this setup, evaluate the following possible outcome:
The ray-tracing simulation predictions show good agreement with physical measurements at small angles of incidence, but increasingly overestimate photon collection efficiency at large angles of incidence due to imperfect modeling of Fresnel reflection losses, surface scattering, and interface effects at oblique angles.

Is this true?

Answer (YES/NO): YES